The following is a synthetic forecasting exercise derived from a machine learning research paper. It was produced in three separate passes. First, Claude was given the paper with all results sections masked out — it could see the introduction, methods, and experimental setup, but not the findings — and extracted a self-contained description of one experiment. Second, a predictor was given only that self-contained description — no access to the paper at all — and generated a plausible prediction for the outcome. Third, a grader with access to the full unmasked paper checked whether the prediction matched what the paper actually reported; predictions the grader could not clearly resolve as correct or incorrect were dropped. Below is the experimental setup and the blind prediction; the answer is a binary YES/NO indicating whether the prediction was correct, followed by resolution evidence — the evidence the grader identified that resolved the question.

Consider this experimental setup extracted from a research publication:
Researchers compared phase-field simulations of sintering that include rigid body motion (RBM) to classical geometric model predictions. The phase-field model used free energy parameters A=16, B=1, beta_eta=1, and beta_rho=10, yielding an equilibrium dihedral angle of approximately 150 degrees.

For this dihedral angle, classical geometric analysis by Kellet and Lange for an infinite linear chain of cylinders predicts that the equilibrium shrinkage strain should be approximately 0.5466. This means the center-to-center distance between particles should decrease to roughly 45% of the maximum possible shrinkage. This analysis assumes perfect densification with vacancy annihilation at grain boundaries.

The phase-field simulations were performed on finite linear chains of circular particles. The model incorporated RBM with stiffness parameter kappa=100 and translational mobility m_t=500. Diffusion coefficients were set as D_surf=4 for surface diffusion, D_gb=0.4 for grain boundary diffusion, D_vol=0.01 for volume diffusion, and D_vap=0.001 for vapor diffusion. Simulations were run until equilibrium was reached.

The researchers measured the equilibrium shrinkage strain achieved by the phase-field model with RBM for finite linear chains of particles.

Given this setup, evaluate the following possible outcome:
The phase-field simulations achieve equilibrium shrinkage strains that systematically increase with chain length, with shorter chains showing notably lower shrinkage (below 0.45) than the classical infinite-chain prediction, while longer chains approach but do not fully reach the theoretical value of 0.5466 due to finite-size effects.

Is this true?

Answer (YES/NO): NO